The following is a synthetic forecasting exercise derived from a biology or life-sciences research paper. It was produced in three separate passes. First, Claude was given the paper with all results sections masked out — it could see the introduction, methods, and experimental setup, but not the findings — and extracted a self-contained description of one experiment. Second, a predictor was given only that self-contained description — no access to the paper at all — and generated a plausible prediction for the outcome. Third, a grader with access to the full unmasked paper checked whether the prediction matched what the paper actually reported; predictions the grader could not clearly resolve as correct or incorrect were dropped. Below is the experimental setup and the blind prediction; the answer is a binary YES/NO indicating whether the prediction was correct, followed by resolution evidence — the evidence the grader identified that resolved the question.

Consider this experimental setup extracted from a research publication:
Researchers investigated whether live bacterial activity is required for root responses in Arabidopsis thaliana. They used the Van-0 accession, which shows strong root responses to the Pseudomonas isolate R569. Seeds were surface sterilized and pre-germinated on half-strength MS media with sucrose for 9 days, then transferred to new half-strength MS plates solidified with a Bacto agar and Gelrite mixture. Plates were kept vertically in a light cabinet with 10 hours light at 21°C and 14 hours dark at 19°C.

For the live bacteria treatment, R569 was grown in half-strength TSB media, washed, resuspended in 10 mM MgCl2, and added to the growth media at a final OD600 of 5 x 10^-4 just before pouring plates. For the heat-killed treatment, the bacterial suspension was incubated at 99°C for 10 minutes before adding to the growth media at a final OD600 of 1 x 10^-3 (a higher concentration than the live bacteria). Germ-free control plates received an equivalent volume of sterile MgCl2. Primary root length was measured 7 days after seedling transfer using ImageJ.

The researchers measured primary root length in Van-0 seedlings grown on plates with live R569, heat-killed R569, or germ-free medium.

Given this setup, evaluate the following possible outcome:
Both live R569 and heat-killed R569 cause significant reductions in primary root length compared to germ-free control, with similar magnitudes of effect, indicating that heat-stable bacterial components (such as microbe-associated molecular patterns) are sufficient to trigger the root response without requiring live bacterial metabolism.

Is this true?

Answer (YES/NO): NO